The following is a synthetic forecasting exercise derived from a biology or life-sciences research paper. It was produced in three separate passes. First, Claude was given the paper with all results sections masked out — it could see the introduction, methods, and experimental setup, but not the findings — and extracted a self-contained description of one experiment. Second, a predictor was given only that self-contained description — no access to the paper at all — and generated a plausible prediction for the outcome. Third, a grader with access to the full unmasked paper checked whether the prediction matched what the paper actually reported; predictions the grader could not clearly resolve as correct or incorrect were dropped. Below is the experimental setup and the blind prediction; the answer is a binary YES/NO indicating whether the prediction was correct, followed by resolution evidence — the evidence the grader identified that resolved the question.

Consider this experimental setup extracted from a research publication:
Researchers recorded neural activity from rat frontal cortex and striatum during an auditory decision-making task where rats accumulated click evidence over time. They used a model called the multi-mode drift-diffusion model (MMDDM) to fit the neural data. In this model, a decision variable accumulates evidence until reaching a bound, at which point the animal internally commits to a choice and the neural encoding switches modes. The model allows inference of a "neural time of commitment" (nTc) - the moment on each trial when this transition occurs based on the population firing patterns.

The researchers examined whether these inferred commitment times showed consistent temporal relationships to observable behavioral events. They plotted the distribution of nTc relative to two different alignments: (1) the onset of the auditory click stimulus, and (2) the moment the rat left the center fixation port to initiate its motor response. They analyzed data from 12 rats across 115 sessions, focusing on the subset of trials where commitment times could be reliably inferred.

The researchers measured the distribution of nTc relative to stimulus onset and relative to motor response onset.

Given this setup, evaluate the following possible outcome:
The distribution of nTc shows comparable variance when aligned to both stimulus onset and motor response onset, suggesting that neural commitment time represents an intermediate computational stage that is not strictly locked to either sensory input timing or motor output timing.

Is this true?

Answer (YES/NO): YES